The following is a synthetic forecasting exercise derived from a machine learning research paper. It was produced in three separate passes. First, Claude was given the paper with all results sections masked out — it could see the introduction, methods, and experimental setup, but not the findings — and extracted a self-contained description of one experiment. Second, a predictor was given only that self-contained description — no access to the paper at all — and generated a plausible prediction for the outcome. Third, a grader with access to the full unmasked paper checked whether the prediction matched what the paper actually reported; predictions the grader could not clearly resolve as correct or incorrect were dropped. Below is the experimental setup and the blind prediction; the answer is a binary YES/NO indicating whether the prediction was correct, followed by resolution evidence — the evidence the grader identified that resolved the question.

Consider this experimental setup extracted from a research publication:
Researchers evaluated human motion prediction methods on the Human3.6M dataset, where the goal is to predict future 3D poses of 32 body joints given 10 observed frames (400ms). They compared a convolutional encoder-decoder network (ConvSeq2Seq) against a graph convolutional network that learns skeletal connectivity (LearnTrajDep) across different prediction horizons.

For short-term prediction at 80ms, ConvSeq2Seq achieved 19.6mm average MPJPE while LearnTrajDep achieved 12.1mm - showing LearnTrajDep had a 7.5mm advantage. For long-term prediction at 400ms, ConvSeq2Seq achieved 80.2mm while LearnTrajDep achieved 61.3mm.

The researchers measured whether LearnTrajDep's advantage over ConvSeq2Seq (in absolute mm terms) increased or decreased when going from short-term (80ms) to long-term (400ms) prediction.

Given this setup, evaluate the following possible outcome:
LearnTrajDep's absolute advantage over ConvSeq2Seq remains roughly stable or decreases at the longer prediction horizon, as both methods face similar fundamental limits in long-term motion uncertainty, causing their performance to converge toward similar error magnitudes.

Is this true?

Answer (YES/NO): NO